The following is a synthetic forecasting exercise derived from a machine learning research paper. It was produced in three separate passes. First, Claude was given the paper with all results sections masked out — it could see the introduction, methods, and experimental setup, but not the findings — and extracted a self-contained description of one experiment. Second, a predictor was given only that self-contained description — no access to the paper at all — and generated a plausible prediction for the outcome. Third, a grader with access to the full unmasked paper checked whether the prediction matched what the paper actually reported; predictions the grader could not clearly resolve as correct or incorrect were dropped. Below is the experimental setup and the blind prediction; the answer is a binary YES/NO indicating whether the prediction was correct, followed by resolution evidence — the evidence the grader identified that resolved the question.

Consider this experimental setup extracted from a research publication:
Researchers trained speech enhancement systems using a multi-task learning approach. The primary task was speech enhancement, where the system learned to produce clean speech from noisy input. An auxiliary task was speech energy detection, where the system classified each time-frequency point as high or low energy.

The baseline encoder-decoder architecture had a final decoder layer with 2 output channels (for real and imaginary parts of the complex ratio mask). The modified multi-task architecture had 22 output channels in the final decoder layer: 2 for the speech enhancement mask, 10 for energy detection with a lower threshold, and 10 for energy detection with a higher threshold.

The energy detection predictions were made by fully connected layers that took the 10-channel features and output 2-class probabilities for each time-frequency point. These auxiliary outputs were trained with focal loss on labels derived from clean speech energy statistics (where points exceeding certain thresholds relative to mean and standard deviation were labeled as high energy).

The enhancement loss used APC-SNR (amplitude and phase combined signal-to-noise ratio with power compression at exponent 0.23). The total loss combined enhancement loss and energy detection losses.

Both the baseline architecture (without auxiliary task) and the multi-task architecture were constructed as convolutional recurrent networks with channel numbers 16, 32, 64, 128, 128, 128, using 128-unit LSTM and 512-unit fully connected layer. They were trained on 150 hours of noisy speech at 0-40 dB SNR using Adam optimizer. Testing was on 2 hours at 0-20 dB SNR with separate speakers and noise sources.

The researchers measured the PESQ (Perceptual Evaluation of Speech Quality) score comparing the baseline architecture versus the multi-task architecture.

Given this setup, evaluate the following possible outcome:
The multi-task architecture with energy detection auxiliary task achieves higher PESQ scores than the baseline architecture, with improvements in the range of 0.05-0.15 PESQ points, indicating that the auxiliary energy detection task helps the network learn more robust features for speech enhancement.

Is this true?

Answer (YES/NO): NO